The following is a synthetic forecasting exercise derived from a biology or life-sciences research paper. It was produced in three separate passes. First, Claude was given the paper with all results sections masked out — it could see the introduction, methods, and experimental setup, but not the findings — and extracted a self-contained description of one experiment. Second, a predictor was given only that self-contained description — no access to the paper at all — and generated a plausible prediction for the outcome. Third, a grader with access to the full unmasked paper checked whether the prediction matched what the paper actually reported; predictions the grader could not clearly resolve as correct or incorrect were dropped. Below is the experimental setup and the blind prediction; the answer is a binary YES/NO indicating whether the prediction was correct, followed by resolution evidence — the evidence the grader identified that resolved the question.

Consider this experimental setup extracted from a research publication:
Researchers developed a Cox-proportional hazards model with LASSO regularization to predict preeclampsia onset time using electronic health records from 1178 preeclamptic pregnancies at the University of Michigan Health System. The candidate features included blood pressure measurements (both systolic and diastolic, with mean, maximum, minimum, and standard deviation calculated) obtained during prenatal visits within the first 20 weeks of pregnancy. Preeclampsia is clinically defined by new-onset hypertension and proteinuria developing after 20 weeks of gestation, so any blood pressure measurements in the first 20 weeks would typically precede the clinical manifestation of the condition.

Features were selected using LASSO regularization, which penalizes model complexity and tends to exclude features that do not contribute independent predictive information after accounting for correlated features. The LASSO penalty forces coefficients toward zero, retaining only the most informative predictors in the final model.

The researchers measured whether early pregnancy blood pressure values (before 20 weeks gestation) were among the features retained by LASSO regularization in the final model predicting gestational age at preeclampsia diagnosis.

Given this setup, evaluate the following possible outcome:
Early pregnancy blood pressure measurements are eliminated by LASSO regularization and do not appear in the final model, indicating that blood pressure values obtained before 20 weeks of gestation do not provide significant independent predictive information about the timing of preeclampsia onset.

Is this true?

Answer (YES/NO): NO